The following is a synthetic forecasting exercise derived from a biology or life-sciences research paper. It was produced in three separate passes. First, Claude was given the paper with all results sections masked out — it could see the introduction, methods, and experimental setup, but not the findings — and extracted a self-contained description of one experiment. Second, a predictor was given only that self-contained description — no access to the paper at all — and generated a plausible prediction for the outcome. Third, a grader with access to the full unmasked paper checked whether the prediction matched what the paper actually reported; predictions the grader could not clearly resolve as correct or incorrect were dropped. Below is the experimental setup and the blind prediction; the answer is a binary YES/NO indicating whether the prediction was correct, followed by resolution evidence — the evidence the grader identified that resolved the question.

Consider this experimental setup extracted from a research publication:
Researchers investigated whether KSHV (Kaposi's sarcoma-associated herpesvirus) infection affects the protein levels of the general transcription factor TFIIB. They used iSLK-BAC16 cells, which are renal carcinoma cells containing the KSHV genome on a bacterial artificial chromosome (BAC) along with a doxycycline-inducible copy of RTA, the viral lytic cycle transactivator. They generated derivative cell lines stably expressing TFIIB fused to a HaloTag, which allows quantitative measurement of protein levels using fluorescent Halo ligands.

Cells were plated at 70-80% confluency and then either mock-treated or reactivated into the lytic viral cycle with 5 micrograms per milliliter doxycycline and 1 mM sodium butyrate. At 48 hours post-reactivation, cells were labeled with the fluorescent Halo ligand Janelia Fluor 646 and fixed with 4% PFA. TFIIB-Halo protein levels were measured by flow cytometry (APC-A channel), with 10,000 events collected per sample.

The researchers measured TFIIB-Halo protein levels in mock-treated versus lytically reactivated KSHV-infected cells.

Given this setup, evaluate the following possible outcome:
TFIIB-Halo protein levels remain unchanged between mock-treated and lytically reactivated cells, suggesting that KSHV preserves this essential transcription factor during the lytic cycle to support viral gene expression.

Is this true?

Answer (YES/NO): NO